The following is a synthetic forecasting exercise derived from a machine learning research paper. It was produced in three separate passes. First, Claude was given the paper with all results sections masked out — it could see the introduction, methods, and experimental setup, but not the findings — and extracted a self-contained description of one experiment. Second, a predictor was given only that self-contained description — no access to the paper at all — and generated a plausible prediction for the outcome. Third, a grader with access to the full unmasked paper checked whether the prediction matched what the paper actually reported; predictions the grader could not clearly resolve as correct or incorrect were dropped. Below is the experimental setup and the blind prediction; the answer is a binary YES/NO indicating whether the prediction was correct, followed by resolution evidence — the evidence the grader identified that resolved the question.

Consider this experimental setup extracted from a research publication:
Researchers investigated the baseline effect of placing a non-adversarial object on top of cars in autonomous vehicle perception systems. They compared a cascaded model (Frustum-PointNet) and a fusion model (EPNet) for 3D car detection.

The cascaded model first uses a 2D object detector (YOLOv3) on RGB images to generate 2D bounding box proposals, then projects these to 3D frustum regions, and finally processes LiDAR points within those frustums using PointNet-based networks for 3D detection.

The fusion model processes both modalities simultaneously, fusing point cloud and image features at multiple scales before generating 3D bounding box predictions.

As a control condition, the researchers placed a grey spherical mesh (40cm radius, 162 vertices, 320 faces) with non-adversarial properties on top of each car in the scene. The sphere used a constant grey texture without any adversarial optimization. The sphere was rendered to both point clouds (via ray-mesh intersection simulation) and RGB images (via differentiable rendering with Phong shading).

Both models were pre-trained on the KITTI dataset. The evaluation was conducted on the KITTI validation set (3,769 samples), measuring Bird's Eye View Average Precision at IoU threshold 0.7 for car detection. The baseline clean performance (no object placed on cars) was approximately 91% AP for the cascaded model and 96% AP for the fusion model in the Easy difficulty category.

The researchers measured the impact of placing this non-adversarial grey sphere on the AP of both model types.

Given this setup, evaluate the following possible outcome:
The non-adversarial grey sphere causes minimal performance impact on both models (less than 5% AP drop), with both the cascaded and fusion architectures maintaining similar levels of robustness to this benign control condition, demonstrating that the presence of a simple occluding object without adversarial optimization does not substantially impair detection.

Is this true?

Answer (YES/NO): NO